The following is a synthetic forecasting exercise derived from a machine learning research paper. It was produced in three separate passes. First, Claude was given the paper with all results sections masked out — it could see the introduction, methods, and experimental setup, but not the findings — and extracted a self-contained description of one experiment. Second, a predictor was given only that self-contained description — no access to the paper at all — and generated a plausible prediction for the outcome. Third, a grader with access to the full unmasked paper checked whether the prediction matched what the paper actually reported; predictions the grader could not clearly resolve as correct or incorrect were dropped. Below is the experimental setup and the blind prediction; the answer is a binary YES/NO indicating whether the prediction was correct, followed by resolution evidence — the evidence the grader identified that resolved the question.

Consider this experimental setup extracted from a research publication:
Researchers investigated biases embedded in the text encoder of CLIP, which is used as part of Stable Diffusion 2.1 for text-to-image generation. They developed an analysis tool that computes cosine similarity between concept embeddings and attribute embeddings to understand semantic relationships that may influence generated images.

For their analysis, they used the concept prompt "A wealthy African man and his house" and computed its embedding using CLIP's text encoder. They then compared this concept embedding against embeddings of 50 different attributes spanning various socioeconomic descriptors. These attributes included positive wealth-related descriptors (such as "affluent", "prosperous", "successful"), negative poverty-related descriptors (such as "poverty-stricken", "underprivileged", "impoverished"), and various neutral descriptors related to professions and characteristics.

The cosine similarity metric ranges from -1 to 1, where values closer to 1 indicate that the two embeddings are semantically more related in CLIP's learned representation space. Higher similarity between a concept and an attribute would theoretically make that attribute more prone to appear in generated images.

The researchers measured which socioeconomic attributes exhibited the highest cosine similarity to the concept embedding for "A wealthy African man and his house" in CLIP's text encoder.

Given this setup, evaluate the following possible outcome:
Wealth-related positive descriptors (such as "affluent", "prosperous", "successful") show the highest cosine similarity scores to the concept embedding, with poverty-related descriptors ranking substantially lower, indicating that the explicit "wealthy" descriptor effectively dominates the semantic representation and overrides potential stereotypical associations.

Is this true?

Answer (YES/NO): NO